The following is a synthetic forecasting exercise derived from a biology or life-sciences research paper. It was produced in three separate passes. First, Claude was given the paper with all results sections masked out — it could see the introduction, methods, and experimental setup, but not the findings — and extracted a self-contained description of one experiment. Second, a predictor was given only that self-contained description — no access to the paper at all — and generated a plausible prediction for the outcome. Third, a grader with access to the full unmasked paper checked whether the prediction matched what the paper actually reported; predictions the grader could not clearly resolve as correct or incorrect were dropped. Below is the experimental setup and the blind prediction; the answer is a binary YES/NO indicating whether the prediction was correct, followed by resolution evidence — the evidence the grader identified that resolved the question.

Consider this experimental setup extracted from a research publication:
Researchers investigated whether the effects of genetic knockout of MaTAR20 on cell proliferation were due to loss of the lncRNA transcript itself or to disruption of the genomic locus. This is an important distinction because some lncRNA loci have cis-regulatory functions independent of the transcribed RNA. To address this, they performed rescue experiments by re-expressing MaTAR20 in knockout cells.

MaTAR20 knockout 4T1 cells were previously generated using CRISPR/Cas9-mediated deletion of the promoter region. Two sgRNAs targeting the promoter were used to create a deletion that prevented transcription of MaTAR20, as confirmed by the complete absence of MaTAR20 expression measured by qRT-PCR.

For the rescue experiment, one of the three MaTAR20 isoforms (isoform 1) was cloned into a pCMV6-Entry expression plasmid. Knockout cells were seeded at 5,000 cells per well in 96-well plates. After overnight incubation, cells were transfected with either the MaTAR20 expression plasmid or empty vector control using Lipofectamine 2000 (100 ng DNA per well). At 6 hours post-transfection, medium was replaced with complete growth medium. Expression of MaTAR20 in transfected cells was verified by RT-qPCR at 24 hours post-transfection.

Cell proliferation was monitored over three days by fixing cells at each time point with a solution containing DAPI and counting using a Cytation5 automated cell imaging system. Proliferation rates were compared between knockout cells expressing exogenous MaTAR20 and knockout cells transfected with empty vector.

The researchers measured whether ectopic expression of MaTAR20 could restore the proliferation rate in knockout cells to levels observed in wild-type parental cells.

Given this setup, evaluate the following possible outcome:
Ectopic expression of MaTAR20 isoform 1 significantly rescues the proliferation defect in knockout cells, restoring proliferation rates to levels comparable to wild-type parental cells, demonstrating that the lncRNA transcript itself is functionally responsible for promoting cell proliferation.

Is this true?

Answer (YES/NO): YES